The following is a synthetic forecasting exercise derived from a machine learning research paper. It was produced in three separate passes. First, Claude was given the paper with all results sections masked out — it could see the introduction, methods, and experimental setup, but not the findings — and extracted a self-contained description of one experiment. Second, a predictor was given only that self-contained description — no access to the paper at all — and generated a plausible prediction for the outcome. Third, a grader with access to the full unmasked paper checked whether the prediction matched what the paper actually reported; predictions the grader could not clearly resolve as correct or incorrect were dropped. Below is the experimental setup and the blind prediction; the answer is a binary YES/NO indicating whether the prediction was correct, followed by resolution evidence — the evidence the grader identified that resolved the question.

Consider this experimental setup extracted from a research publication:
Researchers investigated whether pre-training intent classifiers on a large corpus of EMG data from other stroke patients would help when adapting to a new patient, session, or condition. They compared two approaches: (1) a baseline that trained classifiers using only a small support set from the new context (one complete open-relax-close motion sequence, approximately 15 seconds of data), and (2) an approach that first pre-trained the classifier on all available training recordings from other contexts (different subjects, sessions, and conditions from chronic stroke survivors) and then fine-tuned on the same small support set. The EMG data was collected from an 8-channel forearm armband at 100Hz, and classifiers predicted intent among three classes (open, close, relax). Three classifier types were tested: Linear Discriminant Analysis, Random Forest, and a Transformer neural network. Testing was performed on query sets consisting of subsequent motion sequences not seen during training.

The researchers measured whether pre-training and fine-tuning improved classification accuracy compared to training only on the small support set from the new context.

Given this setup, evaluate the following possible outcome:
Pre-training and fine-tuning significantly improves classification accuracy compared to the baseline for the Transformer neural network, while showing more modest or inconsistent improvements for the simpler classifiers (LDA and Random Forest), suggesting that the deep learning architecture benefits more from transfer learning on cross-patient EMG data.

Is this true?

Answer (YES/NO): NO